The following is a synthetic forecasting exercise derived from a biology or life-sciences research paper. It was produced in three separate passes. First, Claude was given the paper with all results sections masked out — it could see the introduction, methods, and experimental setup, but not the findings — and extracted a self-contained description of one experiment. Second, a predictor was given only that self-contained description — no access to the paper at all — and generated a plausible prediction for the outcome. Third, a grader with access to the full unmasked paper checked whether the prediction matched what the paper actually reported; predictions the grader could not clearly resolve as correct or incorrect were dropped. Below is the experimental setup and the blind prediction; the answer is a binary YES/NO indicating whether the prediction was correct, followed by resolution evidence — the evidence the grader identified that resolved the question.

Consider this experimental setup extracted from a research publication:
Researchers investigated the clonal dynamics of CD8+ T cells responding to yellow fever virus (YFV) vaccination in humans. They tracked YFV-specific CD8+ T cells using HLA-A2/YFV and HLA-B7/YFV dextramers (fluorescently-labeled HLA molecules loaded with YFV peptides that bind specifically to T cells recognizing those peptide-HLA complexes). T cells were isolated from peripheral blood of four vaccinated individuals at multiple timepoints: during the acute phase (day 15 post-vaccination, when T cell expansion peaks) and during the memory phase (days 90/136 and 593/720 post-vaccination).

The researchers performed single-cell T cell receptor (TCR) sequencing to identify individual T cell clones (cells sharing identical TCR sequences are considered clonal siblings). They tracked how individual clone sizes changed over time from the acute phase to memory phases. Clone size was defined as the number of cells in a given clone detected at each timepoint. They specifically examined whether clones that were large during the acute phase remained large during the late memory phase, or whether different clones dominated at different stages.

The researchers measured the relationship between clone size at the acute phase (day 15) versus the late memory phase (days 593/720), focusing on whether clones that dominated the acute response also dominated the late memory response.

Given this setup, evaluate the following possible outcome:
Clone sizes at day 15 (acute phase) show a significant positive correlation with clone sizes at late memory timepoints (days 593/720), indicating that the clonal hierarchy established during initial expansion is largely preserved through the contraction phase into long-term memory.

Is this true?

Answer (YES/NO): NO